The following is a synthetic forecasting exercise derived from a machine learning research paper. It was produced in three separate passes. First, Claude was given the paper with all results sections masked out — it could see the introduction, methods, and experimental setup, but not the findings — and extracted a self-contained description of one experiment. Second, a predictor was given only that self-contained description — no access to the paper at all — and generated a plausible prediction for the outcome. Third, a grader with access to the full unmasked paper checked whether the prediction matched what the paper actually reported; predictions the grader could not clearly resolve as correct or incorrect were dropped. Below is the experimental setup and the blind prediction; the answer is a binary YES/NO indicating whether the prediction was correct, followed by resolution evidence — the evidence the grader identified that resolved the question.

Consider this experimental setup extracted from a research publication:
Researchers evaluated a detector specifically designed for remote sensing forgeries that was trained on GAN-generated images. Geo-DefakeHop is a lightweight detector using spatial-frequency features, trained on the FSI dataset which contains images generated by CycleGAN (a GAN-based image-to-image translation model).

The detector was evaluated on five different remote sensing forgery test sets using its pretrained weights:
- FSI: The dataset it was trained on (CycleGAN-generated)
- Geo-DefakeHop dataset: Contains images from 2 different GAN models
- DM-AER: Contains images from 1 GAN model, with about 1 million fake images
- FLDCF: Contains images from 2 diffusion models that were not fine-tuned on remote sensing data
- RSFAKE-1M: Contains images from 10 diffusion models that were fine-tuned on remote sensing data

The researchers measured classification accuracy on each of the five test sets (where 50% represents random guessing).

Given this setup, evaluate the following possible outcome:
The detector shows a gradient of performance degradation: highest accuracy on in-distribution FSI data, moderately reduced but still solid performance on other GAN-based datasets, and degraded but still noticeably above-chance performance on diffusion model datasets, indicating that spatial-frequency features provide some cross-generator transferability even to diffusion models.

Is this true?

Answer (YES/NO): NO